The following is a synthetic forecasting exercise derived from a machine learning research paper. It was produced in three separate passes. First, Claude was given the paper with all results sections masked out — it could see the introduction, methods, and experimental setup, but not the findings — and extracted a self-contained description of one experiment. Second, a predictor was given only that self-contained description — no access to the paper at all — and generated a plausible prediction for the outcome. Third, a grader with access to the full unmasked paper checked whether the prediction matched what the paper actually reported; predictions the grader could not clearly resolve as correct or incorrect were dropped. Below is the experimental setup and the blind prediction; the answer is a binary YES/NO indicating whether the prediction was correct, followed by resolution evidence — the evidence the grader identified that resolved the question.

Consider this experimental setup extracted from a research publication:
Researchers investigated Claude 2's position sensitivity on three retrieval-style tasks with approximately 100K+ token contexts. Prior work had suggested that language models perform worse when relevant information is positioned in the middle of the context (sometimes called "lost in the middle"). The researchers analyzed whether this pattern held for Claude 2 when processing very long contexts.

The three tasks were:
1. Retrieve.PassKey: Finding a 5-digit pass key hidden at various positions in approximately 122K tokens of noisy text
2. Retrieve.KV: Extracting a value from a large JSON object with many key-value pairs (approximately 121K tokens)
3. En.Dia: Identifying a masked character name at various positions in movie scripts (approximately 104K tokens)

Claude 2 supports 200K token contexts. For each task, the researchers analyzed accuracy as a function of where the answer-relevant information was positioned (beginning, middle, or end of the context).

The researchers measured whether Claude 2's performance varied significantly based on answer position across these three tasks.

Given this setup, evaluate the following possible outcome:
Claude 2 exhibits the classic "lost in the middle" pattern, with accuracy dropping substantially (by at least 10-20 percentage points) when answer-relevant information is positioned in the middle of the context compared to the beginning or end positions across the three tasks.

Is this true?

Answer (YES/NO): NO